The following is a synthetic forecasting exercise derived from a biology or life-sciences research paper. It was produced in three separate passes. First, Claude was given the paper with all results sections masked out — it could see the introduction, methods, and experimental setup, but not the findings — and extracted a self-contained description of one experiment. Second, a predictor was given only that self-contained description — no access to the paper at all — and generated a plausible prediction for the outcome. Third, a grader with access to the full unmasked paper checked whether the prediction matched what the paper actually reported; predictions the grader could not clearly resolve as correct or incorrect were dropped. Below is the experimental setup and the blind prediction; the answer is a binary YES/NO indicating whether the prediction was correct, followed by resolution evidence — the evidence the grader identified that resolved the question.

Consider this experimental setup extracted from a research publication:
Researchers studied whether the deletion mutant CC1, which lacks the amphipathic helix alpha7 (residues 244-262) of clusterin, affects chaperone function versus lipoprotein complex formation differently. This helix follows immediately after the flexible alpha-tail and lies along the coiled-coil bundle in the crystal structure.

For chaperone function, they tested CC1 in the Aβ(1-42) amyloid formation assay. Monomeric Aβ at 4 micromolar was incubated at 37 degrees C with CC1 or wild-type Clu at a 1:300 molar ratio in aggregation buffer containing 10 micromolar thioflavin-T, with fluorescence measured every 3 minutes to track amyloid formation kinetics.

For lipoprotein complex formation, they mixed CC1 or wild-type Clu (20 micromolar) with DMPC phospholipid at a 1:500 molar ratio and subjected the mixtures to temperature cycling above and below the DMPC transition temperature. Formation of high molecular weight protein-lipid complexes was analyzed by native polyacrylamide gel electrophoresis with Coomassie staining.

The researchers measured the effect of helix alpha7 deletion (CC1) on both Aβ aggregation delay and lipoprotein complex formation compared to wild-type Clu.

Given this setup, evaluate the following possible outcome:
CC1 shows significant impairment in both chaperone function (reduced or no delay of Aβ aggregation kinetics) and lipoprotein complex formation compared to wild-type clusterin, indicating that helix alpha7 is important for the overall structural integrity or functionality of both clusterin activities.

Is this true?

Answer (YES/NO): NO